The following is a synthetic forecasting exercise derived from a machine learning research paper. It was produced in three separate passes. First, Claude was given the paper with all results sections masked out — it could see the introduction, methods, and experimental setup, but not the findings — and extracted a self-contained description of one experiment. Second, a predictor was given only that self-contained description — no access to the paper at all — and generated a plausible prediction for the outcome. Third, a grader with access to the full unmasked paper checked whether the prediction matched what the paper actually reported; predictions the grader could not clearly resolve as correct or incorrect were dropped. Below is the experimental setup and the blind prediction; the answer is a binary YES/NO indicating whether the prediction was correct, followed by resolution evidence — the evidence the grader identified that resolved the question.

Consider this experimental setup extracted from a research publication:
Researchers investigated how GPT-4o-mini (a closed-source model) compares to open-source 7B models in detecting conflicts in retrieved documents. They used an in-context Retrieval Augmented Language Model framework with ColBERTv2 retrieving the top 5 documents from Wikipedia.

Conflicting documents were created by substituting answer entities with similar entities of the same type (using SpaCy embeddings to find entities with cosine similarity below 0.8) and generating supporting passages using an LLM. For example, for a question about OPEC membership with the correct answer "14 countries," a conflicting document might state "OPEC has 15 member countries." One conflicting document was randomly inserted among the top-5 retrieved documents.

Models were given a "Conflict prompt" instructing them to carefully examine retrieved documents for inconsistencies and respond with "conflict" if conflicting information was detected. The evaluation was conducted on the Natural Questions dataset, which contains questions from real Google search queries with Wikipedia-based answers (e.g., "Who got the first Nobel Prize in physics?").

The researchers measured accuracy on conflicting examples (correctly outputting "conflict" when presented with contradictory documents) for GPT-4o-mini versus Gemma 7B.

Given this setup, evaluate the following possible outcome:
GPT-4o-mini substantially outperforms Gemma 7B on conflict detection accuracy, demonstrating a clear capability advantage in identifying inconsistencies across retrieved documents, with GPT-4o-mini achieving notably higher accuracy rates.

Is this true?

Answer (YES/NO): NO